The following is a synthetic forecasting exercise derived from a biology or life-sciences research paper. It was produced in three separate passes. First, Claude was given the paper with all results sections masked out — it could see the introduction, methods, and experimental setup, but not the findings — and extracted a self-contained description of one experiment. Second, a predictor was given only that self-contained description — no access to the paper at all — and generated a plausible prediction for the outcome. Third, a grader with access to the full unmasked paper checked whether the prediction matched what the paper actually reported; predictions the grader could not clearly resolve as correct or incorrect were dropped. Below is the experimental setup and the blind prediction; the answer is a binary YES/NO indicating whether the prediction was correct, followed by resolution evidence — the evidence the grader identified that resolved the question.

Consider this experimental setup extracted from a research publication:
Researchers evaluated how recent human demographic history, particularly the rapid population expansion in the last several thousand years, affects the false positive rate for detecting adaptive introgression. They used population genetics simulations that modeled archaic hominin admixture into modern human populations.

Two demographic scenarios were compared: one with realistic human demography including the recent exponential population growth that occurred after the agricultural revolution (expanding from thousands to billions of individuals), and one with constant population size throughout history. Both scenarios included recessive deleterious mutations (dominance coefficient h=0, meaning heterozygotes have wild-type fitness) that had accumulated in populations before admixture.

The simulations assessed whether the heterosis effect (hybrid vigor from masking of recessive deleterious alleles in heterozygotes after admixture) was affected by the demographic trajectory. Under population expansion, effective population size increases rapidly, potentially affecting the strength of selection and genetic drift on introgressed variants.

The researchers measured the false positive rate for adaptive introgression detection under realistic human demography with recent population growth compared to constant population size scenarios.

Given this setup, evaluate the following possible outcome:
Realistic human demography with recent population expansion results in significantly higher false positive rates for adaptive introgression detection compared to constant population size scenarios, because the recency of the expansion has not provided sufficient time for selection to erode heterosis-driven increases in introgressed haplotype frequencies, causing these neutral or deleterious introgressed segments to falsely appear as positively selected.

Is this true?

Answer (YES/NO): NO